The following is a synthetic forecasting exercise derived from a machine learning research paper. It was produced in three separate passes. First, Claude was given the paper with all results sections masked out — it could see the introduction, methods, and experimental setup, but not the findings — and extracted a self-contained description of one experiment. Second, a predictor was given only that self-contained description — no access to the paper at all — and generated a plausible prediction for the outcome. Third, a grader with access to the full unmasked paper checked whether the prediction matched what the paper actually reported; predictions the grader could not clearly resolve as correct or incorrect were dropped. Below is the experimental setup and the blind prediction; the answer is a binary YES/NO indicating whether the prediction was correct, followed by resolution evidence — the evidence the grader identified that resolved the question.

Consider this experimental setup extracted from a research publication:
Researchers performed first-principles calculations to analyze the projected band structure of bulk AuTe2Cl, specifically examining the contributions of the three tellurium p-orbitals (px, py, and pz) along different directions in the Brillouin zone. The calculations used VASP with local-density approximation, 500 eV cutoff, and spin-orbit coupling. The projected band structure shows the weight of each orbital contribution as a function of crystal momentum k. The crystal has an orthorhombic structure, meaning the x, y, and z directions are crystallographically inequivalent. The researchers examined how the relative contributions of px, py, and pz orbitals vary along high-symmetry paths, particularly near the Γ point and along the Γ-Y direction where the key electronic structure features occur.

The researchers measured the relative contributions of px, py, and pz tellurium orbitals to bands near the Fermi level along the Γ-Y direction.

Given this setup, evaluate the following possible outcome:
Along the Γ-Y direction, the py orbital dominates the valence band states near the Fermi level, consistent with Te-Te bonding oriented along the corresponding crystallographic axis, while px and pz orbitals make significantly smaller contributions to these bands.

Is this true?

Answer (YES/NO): NO